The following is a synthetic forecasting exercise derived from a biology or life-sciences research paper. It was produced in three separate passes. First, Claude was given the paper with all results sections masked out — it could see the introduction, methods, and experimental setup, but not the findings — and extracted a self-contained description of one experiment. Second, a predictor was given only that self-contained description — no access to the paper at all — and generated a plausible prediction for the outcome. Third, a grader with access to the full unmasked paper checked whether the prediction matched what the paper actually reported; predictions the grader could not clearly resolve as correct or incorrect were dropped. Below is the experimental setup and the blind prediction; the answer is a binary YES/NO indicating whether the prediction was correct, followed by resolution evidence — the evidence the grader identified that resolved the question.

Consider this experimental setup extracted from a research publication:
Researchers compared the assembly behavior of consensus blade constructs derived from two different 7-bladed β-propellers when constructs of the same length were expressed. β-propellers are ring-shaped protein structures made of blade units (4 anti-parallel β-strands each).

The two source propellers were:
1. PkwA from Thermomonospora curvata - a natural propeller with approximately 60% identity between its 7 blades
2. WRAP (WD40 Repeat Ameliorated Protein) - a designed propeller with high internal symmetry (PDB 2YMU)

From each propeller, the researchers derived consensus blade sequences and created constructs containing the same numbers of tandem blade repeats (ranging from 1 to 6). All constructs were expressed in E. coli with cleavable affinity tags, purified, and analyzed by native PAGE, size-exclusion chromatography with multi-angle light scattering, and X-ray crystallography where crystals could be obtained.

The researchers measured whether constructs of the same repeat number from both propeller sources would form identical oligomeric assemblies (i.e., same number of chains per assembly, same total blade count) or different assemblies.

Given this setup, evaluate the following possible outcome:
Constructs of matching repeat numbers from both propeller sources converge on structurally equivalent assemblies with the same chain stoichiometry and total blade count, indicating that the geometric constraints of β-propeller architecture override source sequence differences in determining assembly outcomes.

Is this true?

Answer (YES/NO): NO